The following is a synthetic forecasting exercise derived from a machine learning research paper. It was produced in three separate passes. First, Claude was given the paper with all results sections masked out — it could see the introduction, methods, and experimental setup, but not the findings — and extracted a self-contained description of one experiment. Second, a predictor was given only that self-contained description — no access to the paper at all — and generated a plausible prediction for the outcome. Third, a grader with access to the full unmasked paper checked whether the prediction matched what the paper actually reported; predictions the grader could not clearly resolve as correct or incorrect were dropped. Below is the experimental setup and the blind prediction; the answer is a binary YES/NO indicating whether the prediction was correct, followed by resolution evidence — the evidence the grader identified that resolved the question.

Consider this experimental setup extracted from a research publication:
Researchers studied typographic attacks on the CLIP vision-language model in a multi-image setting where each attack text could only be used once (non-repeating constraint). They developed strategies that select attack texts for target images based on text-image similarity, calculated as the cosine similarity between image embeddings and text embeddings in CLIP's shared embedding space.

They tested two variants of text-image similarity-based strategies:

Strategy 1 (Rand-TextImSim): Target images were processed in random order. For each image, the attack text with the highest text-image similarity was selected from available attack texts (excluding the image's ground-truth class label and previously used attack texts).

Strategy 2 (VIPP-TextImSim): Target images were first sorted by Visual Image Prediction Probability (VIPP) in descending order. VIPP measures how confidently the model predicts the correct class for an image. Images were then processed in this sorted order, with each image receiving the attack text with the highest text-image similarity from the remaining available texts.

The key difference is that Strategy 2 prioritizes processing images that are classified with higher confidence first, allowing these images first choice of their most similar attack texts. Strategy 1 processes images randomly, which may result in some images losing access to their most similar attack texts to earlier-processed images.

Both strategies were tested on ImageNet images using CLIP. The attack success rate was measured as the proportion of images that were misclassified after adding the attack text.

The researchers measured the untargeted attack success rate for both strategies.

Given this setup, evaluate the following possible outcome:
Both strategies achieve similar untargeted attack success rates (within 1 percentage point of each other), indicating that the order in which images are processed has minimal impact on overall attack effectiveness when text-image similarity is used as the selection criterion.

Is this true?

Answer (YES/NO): YES